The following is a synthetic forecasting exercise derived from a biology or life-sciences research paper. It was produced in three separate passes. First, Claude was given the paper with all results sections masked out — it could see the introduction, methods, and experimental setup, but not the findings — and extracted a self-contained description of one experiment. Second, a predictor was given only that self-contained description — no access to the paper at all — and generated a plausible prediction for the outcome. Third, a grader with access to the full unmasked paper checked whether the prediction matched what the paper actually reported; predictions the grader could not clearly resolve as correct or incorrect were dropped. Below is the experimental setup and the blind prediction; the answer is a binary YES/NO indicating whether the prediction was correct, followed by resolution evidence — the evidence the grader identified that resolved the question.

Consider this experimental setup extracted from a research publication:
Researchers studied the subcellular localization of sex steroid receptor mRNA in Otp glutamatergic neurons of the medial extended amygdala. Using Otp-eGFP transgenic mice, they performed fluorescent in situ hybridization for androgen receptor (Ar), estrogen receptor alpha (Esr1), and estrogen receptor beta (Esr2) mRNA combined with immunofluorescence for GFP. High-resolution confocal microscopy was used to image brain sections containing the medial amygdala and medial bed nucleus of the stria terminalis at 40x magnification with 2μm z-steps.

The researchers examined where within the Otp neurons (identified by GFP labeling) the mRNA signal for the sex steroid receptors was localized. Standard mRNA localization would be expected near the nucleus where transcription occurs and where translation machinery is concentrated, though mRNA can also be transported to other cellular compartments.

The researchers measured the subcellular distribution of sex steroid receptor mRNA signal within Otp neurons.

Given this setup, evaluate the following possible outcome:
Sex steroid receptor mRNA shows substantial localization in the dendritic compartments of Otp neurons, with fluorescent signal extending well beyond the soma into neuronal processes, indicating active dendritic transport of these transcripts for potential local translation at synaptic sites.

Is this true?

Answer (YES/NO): NO